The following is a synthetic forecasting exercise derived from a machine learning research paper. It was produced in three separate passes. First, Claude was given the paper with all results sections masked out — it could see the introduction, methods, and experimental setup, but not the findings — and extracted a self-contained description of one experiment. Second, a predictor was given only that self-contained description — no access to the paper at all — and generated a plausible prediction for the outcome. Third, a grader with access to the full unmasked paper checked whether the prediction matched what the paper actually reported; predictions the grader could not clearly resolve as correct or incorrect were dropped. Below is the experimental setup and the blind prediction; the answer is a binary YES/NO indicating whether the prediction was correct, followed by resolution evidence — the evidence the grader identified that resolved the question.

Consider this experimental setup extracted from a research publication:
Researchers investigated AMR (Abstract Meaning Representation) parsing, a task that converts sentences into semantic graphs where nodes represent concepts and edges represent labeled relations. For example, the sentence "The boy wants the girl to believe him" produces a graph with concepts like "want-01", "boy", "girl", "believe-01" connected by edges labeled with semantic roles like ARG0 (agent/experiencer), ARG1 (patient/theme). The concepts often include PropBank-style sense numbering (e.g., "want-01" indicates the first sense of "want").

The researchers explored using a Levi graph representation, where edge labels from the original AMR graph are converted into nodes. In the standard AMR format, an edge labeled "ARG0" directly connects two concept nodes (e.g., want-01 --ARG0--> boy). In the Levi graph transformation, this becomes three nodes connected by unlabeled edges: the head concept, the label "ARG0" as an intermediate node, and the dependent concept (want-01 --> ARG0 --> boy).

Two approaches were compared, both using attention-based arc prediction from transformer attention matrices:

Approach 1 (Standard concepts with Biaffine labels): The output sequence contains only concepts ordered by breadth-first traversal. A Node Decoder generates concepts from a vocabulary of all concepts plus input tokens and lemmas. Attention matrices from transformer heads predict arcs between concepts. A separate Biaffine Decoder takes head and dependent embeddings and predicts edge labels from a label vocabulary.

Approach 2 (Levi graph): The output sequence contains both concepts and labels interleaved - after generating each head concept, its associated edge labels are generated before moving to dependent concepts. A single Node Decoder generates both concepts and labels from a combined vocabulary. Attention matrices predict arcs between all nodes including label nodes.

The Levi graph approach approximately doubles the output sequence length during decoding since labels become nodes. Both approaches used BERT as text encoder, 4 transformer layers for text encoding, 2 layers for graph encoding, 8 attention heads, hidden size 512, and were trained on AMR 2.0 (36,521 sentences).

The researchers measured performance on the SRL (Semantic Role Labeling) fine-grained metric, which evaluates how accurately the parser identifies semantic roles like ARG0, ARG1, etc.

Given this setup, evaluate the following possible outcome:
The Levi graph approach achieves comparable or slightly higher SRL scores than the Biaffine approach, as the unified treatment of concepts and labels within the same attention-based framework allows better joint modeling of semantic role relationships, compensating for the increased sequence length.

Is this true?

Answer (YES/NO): YES